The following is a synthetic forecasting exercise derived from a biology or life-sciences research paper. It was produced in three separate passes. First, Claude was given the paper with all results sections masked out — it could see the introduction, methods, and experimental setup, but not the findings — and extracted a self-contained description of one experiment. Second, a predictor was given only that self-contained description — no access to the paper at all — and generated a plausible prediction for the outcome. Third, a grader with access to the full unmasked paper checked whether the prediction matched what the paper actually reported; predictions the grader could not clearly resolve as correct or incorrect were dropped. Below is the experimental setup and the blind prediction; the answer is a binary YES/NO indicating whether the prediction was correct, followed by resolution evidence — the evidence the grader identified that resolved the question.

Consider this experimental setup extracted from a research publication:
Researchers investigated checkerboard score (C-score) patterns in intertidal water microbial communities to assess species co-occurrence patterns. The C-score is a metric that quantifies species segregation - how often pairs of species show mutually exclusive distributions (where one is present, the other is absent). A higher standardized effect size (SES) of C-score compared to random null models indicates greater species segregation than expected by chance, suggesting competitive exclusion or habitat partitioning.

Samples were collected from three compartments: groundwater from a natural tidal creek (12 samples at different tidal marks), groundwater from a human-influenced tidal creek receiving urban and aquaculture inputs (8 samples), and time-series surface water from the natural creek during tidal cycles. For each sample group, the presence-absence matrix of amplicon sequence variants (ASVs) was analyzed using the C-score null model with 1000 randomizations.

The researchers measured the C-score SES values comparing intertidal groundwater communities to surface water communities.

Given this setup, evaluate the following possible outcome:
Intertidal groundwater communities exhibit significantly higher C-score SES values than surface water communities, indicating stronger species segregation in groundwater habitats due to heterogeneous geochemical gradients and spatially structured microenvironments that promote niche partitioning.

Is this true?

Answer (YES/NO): NO